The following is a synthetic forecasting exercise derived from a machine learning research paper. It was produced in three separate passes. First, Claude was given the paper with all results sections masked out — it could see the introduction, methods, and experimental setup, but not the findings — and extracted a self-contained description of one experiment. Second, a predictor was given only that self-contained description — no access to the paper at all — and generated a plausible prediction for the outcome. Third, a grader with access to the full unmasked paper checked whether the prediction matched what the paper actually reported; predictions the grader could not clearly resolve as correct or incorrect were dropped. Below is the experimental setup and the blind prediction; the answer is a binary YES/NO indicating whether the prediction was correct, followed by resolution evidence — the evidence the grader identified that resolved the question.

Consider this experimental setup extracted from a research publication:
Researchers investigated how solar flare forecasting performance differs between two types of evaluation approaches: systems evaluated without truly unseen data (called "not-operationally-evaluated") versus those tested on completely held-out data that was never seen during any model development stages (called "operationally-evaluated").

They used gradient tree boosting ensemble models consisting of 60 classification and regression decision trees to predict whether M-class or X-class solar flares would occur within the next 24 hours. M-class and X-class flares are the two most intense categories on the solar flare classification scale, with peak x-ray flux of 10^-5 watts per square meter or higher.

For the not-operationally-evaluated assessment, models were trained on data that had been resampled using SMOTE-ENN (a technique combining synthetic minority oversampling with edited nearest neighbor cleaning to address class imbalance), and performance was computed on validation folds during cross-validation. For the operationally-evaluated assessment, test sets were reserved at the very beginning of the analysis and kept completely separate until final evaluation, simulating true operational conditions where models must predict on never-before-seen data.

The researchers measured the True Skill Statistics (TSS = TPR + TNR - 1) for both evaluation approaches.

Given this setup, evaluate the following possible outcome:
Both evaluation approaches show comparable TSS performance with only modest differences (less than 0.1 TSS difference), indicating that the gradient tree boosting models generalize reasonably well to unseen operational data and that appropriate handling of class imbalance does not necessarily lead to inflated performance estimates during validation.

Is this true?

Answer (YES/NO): NO